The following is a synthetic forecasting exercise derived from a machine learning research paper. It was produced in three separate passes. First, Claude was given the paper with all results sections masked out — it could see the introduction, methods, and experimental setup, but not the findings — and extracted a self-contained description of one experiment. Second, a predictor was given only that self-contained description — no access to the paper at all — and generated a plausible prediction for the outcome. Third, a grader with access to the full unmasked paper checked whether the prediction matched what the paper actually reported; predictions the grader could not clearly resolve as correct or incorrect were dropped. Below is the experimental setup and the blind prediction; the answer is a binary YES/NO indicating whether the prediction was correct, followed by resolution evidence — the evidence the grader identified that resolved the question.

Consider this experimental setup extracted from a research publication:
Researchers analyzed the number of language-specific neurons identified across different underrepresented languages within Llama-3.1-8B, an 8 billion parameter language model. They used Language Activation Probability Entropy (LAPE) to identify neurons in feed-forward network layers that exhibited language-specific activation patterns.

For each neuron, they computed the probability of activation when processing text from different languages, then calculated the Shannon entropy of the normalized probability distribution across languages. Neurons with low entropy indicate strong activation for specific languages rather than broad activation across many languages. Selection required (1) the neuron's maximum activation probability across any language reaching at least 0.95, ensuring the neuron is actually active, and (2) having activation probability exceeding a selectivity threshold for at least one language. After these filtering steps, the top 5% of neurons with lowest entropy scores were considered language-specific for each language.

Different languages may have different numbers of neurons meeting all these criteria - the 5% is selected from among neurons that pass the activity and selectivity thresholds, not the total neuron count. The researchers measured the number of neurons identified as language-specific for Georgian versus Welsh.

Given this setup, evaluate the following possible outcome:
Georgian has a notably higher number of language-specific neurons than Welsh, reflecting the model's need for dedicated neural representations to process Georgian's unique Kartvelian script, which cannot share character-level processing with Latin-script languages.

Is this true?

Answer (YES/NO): NO